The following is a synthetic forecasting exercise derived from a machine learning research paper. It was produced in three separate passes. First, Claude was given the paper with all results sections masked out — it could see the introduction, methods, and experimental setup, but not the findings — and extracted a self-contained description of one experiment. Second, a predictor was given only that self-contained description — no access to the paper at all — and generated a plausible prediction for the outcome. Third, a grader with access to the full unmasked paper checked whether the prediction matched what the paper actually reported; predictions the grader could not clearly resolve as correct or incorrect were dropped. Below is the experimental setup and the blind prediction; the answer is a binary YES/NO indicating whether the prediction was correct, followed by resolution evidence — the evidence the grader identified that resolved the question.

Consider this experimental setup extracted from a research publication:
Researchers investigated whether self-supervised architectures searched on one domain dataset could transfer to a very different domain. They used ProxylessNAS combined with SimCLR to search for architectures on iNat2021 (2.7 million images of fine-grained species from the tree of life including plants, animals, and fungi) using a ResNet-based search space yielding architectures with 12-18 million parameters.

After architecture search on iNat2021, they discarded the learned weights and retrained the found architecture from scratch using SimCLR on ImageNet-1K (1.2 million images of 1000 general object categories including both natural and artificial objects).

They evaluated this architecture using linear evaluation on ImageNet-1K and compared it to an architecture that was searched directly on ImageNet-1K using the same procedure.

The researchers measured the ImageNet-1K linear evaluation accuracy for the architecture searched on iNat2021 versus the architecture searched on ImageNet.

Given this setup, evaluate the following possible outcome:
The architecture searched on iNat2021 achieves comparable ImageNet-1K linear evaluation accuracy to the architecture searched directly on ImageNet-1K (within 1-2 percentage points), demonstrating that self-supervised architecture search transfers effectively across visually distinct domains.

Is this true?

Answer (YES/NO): YES